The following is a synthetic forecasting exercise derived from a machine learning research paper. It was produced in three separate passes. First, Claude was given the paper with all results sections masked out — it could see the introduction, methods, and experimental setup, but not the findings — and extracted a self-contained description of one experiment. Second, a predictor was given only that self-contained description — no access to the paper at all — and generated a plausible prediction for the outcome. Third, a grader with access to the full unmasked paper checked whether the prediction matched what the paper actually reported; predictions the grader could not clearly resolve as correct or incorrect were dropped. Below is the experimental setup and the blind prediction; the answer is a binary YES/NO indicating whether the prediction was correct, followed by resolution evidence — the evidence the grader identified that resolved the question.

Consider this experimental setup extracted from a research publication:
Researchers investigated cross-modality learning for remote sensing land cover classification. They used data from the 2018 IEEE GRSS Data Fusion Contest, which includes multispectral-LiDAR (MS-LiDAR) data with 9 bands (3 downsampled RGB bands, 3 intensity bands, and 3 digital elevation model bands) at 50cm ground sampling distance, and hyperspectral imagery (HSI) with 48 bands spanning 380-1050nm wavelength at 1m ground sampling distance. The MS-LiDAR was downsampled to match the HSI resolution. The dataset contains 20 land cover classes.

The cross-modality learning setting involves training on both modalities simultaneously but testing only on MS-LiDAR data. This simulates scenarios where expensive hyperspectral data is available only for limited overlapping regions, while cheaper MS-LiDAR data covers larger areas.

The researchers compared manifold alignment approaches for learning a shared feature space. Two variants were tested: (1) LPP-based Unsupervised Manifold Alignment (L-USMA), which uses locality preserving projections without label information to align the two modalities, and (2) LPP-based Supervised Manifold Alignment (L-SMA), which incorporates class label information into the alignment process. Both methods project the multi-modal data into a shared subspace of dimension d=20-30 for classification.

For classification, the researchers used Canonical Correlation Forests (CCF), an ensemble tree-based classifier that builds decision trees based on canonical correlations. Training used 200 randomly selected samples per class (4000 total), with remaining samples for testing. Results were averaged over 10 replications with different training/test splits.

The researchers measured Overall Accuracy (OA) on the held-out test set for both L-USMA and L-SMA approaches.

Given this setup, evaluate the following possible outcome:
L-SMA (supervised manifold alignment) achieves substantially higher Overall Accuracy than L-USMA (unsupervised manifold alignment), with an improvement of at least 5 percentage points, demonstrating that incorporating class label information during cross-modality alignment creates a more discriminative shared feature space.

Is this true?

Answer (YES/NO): NO